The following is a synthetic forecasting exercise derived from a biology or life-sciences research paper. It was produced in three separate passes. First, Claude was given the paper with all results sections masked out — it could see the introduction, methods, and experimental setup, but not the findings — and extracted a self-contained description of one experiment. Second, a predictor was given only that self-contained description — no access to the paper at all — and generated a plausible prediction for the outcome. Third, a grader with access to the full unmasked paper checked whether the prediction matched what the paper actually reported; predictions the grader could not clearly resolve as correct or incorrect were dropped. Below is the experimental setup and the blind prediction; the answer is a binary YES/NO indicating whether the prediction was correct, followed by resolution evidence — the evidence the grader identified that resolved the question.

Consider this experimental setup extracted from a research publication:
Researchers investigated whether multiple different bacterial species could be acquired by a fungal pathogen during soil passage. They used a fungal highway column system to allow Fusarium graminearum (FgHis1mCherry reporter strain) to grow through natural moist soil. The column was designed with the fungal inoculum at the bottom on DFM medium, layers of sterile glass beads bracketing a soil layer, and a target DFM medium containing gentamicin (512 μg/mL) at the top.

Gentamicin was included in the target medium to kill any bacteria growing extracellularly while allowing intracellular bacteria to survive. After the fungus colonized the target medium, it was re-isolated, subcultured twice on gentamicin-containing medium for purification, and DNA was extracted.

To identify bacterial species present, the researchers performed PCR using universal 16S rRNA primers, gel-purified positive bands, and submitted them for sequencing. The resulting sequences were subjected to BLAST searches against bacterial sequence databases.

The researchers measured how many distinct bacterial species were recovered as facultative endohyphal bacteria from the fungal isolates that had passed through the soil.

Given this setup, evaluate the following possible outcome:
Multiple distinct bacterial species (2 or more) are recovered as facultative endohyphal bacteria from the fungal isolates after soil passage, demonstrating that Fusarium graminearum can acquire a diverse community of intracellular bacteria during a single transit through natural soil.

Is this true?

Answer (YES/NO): YES